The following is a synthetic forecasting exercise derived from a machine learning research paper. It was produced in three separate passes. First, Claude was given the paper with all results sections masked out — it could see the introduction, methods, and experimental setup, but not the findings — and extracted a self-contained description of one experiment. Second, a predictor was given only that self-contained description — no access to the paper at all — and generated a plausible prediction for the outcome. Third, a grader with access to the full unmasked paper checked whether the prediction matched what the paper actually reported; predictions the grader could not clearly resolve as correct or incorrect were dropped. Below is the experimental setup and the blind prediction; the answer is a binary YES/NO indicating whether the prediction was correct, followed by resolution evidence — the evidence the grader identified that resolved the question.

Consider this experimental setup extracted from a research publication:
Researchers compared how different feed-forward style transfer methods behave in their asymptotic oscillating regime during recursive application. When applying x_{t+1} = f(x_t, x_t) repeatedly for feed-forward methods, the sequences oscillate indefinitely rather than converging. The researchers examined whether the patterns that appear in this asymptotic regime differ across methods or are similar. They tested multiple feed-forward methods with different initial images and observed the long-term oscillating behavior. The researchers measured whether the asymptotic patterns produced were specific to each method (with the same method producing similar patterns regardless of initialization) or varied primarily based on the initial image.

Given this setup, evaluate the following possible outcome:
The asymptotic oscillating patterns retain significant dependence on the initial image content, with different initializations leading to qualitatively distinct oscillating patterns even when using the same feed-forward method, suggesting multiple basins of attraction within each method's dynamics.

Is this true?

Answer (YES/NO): NO